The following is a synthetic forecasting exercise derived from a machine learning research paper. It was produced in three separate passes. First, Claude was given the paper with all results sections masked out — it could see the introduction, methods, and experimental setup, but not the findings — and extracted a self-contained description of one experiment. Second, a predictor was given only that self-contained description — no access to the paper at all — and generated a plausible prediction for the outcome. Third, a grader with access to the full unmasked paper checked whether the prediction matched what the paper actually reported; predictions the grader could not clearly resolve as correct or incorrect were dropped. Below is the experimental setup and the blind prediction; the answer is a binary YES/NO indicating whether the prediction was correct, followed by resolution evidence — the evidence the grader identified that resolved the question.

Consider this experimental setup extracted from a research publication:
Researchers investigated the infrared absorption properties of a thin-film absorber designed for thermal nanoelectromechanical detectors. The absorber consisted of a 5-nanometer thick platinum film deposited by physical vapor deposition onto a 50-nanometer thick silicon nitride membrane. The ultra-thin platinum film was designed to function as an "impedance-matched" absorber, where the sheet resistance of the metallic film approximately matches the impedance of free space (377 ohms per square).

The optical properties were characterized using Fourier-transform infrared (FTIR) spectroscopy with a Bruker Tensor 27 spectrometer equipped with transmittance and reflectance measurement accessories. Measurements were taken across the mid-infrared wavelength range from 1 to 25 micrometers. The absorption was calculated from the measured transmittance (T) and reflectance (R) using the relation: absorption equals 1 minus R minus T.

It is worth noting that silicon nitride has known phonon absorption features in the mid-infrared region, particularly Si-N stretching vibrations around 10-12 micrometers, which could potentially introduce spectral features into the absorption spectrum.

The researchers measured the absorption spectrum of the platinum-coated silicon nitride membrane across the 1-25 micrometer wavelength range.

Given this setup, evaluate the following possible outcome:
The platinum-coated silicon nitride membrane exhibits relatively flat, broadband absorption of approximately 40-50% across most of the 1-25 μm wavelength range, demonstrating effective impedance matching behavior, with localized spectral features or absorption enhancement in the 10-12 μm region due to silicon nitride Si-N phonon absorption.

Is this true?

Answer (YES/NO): NO